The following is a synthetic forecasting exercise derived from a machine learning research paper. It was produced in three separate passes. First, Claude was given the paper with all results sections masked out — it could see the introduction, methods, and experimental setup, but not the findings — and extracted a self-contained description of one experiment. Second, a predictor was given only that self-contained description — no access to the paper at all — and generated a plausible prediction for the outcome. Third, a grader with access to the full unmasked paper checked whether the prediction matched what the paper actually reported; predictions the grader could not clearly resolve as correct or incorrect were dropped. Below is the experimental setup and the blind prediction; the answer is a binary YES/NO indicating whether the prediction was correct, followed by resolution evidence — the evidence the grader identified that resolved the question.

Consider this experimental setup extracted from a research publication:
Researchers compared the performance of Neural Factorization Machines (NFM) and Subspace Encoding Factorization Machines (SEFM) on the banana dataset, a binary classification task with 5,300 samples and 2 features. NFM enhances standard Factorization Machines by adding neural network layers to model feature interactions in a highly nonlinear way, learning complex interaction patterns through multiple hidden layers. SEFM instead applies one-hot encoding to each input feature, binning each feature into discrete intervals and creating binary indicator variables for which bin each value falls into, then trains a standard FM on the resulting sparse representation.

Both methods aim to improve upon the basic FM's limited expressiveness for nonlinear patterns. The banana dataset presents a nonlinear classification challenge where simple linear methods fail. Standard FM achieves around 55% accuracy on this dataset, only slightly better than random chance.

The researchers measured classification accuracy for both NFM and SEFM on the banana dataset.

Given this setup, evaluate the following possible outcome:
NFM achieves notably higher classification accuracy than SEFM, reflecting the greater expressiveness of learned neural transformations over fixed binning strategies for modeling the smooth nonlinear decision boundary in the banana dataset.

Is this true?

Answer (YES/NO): NO